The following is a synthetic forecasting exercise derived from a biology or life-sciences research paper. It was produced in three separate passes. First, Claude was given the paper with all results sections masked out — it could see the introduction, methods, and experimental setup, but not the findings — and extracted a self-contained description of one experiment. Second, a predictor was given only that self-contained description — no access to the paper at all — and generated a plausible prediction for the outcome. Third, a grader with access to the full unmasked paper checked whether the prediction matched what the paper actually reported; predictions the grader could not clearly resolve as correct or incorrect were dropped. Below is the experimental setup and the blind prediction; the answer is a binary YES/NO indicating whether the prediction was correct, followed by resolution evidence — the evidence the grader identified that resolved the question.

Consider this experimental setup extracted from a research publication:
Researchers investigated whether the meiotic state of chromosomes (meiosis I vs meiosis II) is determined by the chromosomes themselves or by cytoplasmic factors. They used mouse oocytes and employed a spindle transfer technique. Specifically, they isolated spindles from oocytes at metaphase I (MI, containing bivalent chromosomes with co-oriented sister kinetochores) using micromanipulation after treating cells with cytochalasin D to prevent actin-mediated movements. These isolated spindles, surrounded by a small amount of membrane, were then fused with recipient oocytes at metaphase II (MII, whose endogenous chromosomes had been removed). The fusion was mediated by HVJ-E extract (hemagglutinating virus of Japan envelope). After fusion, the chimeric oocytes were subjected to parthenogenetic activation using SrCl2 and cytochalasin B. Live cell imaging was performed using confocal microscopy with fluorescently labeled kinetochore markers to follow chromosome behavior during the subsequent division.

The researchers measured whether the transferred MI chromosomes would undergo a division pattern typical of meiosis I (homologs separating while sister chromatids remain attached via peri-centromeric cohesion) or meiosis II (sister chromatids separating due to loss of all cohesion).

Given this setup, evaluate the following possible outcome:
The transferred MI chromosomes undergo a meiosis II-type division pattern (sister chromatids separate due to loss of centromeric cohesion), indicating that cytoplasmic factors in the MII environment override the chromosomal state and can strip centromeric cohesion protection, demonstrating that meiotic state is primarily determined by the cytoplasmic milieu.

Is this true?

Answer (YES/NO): NO